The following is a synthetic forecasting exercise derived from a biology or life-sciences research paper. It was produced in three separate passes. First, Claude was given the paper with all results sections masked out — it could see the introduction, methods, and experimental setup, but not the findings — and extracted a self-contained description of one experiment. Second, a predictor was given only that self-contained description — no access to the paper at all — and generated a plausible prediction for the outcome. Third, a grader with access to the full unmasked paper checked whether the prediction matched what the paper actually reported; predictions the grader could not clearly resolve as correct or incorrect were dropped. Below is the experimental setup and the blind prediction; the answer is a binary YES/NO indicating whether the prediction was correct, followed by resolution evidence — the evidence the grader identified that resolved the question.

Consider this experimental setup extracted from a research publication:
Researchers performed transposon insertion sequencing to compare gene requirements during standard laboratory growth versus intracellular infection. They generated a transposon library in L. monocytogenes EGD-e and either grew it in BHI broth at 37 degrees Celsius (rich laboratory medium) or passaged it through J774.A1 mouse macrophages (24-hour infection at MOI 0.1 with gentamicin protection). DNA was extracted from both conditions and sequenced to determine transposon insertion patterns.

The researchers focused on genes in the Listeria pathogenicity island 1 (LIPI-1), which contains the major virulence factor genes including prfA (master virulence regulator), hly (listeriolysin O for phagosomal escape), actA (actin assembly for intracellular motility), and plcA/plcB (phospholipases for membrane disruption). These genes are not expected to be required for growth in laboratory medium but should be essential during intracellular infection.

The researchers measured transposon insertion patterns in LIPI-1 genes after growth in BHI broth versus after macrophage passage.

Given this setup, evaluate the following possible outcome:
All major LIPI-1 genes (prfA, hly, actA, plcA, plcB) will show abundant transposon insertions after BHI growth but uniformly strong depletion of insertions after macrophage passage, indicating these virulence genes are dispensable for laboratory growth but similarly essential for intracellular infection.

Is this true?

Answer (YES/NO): NO